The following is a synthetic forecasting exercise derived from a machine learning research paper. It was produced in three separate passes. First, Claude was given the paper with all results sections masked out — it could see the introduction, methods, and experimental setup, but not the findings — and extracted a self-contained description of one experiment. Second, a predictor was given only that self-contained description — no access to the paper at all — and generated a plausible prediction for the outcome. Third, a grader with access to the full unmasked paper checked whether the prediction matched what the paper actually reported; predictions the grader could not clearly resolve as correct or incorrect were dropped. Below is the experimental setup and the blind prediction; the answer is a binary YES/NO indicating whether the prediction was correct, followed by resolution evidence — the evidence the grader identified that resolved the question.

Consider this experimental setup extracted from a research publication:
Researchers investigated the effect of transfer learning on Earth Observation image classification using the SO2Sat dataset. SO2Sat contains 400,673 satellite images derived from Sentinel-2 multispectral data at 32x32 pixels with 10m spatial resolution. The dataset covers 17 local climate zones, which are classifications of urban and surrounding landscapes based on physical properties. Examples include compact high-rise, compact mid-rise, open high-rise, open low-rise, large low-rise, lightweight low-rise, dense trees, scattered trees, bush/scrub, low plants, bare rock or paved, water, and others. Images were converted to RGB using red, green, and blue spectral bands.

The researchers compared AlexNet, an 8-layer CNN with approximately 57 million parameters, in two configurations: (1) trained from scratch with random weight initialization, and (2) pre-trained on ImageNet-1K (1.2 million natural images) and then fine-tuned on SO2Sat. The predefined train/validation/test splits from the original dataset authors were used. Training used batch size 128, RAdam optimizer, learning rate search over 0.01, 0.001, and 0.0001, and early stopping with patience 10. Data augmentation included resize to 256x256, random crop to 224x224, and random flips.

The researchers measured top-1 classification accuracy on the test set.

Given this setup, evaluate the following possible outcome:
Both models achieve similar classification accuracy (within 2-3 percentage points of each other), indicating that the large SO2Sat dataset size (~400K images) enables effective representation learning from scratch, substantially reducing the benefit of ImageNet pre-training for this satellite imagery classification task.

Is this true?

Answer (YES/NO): NO